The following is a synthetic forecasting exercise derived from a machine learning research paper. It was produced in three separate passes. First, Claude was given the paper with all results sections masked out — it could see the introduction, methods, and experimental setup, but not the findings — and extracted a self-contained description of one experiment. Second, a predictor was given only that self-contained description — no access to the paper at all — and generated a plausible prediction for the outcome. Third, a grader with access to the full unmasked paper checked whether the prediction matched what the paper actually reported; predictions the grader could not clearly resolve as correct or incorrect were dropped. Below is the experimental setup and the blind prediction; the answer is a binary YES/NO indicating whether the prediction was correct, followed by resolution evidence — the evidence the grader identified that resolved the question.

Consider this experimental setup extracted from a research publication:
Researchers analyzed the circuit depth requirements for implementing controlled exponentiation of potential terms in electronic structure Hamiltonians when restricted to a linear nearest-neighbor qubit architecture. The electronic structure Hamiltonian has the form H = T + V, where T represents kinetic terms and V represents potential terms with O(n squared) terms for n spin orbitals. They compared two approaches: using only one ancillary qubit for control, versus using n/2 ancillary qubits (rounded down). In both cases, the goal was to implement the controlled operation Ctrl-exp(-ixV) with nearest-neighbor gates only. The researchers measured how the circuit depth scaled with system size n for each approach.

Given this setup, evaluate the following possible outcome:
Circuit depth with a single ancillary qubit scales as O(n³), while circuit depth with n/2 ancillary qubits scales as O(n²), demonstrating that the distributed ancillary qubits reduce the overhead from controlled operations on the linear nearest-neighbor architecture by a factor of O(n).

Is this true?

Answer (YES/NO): NO